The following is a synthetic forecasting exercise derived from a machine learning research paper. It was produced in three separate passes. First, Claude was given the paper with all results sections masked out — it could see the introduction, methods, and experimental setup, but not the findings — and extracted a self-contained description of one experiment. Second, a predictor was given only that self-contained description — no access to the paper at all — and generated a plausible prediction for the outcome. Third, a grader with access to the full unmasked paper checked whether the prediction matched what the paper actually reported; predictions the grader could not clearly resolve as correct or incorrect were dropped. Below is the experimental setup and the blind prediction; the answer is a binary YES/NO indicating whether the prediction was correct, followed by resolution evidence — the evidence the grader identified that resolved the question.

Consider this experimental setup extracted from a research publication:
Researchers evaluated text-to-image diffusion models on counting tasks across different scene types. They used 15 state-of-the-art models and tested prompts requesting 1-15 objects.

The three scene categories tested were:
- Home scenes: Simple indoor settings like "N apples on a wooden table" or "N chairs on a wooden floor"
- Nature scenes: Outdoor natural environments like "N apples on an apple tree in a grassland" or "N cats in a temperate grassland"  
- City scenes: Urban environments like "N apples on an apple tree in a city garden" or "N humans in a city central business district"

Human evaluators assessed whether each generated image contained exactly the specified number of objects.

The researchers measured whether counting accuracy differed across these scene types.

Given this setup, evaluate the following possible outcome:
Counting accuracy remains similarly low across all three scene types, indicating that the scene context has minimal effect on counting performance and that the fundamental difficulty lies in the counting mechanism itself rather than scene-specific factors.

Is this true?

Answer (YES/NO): NO